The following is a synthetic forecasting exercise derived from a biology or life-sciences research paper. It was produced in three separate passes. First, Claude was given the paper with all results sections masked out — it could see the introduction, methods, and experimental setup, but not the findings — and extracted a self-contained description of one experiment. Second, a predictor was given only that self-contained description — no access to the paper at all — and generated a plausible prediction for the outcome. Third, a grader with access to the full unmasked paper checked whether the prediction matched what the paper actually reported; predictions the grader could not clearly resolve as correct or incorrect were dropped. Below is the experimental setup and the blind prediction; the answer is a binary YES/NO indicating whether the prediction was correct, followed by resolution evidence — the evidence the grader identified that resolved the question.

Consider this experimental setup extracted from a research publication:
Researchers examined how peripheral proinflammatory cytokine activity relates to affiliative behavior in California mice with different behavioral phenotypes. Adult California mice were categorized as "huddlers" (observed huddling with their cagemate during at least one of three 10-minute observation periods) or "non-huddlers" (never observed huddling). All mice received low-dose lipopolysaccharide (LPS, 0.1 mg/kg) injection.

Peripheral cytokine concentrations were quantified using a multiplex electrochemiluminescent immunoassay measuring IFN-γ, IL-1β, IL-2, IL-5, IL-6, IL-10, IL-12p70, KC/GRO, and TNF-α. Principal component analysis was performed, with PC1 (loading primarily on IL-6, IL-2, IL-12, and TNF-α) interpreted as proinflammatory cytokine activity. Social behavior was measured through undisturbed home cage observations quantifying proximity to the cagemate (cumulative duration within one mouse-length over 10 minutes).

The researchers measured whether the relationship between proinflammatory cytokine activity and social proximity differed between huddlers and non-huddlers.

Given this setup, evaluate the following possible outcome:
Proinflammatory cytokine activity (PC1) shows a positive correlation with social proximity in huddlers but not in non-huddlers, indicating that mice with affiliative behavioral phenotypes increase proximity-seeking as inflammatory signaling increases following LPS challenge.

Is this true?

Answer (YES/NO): YES